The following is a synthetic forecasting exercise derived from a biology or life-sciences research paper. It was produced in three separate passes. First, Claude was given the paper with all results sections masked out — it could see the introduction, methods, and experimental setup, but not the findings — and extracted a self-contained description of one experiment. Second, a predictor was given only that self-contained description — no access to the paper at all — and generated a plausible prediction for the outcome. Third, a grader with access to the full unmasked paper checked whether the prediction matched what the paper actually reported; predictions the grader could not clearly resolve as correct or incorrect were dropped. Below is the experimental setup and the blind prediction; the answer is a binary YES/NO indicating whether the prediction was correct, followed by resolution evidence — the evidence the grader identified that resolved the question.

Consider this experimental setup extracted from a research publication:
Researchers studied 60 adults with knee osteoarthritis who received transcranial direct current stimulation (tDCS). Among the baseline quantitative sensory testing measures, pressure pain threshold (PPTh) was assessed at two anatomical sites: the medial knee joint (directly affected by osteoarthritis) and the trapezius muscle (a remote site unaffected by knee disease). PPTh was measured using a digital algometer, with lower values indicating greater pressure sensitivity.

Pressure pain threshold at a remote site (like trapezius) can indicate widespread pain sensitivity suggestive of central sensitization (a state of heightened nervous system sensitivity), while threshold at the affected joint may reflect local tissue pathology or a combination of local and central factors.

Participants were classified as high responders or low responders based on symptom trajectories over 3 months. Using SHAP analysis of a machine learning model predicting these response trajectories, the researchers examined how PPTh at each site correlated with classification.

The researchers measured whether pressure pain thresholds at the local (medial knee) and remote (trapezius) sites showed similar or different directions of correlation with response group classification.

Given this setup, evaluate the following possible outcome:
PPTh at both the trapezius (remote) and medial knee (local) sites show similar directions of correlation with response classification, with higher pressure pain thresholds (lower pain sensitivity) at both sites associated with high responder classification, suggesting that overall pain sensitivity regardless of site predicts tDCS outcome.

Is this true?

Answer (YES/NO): YES